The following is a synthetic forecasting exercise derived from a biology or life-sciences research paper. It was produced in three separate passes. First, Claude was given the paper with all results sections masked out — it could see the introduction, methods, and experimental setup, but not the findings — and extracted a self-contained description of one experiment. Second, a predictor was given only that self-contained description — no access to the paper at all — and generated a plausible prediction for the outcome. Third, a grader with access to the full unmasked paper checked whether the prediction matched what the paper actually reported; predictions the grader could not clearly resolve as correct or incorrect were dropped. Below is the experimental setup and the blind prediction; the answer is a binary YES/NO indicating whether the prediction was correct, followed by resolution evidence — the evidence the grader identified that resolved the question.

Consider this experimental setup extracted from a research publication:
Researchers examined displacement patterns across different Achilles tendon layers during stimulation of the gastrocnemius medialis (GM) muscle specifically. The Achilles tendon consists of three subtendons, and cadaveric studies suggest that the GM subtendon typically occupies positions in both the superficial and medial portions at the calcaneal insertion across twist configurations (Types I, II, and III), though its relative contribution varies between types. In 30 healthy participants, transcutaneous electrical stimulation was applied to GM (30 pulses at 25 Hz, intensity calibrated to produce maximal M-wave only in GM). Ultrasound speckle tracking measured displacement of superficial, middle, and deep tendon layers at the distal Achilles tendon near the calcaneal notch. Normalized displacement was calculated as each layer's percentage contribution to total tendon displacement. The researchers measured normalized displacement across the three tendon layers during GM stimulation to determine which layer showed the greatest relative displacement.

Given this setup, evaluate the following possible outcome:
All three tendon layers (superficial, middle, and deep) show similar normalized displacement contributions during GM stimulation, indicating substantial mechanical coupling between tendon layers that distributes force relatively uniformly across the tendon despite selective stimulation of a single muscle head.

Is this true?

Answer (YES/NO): NO